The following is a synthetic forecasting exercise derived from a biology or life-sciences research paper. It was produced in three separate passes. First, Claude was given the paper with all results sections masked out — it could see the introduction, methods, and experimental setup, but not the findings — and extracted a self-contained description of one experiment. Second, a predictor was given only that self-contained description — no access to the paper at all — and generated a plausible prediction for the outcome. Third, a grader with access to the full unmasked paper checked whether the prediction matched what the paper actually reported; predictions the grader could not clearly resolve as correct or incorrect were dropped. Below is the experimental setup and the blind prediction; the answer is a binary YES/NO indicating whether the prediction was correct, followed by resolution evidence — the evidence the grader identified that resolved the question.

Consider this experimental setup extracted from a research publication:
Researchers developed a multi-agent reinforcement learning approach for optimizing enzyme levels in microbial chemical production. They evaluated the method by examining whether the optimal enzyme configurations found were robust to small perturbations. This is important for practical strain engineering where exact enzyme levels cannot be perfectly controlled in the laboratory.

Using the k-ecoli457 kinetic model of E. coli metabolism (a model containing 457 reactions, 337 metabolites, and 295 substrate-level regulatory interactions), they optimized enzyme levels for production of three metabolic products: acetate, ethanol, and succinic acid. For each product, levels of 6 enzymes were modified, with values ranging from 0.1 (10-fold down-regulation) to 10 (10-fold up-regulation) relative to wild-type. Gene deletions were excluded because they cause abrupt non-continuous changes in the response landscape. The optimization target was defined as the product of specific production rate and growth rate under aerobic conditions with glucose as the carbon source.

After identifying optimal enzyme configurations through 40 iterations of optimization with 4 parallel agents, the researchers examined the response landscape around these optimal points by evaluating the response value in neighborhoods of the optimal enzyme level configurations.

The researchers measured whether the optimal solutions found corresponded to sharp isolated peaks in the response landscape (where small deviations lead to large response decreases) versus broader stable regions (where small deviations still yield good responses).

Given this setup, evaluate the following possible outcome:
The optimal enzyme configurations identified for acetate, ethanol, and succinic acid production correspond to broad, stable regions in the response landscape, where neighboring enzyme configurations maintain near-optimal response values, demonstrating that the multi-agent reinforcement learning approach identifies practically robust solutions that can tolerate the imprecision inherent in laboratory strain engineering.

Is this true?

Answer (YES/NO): YES